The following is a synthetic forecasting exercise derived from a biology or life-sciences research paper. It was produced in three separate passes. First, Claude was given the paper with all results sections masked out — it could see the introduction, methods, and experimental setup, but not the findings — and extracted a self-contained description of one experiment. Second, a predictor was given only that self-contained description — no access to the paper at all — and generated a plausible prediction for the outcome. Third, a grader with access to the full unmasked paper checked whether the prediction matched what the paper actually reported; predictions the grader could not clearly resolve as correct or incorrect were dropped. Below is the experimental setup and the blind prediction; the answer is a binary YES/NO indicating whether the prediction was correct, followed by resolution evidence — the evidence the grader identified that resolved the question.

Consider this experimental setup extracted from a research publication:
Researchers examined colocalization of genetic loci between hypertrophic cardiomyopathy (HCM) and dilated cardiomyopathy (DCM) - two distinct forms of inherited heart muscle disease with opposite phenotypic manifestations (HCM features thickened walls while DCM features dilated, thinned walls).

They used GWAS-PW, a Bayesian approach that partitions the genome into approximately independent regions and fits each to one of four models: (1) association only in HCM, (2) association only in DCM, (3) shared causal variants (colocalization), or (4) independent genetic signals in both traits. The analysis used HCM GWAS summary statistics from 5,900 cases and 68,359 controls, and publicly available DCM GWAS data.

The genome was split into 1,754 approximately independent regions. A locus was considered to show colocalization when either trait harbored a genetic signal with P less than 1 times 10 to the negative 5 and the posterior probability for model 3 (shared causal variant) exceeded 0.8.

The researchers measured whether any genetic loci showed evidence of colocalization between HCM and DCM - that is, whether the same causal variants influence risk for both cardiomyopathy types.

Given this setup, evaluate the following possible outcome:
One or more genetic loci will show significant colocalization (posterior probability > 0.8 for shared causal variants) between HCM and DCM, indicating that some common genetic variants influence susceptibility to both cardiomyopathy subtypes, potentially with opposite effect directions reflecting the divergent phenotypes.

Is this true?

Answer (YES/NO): YES